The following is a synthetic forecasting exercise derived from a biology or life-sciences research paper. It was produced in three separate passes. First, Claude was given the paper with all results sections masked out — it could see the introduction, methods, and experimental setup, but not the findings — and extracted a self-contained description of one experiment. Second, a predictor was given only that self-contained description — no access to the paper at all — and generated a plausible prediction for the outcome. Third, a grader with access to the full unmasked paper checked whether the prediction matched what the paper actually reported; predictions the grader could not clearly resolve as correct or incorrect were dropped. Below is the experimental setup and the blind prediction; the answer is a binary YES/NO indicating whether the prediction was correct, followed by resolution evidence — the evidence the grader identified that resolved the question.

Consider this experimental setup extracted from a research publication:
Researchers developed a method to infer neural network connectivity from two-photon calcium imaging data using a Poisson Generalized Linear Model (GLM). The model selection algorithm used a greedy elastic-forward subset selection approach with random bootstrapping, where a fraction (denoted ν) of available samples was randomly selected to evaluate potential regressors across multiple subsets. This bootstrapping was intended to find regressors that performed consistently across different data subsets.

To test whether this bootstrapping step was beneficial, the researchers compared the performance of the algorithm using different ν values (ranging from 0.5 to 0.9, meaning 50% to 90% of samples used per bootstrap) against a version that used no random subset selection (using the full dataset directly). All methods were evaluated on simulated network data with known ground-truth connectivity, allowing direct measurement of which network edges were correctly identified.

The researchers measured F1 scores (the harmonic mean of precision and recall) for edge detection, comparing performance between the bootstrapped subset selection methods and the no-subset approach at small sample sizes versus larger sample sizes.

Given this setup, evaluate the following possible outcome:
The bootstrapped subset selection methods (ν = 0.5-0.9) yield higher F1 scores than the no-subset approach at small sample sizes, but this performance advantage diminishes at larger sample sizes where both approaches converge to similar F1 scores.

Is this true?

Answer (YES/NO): YES